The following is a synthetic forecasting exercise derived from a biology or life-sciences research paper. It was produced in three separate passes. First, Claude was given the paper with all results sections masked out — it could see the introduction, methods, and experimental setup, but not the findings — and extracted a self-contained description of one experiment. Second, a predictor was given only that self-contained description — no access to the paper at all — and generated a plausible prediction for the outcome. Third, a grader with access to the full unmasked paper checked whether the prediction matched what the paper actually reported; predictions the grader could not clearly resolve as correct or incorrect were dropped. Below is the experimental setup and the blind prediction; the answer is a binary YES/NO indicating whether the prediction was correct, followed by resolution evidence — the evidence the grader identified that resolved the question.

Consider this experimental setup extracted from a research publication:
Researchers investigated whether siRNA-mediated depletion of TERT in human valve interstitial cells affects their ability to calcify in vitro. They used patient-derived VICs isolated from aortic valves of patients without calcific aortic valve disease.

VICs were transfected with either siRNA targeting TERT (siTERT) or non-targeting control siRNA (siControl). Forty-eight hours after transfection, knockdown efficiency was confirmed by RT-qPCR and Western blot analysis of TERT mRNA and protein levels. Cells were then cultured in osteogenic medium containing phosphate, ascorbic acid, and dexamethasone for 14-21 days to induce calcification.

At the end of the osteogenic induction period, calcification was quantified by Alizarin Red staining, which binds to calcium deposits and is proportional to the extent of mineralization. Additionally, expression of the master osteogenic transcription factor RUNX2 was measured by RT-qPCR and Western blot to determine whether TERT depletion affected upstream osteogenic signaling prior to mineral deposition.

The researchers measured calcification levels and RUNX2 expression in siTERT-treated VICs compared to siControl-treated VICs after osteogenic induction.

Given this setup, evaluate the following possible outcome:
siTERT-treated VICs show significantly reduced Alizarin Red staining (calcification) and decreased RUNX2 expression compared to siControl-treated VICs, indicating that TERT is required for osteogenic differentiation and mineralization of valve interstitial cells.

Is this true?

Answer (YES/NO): YES